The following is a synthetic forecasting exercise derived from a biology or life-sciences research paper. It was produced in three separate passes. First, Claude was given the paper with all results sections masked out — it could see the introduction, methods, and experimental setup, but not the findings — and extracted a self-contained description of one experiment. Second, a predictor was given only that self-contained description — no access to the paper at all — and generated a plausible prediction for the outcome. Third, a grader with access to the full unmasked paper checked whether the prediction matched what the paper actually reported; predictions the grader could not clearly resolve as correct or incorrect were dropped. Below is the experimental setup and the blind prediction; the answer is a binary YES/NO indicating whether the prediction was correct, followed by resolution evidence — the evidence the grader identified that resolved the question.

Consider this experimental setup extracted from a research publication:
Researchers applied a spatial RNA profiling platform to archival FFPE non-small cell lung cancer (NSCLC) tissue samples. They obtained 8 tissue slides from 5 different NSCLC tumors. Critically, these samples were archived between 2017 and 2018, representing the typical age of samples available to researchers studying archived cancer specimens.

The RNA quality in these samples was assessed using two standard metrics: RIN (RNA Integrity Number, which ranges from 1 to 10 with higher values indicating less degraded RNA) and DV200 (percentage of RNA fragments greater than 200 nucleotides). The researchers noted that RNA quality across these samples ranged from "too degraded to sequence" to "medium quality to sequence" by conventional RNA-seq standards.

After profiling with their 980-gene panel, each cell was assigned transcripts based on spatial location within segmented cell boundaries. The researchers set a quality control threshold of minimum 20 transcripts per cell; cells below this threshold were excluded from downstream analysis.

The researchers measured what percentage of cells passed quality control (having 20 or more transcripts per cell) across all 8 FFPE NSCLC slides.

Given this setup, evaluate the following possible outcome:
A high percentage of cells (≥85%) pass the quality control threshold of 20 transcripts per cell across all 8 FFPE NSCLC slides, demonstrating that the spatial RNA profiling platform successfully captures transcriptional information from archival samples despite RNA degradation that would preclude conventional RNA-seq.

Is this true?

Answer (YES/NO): YES